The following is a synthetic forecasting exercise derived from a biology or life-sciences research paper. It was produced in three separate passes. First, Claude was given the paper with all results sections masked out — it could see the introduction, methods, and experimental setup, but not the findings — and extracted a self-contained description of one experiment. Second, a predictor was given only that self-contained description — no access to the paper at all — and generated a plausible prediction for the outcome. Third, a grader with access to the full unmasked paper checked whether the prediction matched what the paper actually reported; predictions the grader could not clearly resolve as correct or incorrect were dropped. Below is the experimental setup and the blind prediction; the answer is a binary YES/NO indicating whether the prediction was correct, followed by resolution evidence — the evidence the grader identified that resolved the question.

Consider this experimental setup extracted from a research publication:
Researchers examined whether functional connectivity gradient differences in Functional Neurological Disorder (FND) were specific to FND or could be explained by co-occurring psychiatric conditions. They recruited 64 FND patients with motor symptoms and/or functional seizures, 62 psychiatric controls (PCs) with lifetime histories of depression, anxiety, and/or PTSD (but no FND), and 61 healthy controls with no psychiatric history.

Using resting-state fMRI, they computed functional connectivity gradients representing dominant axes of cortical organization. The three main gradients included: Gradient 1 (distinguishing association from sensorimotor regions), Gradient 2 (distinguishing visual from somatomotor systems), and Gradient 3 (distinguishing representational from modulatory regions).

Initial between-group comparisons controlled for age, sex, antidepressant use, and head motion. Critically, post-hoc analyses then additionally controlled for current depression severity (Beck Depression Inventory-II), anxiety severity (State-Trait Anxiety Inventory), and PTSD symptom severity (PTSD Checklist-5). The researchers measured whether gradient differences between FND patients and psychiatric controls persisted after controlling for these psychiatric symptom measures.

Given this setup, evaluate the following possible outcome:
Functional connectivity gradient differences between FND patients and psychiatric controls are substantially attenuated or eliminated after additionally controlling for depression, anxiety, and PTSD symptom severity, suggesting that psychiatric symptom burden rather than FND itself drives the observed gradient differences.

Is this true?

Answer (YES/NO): NO